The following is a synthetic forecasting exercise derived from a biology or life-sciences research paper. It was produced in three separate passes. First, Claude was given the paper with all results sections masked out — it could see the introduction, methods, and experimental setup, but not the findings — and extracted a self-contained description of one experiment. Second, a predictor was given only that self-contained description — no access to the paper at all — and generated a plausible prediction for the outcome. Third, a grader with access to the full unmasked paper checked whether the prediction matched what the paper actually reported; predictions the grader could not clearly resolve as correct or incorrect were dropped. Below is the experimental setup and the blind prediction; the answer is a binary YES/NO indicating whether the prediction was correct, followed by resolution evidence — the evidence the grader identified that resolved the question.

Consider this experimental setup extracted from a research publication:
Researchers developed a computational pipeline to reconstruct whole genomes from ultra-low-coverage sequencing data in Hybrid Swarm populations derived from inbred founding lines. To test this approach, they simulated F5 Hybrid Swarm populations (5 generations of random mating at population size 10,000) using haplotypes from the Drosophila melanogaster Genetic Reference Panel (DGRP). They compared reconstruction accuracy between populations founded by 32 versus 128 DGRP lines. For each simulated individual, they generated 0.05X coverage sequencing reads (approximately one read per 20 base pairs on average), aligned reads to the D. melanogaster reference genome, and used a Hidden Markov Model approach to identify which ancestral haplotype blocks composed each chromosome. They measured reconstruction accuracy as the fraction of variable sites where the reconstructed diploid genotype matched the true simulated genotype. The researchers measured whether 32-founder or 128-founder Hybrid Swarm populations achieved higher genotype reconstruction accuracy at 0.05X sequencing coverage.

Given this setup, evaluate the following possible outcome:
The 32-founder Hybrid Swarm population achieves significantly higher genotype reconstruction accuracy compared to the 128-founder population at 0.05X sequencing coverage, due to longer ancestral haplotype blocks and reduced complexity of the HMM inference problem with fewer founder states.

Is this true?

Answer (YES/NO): NO